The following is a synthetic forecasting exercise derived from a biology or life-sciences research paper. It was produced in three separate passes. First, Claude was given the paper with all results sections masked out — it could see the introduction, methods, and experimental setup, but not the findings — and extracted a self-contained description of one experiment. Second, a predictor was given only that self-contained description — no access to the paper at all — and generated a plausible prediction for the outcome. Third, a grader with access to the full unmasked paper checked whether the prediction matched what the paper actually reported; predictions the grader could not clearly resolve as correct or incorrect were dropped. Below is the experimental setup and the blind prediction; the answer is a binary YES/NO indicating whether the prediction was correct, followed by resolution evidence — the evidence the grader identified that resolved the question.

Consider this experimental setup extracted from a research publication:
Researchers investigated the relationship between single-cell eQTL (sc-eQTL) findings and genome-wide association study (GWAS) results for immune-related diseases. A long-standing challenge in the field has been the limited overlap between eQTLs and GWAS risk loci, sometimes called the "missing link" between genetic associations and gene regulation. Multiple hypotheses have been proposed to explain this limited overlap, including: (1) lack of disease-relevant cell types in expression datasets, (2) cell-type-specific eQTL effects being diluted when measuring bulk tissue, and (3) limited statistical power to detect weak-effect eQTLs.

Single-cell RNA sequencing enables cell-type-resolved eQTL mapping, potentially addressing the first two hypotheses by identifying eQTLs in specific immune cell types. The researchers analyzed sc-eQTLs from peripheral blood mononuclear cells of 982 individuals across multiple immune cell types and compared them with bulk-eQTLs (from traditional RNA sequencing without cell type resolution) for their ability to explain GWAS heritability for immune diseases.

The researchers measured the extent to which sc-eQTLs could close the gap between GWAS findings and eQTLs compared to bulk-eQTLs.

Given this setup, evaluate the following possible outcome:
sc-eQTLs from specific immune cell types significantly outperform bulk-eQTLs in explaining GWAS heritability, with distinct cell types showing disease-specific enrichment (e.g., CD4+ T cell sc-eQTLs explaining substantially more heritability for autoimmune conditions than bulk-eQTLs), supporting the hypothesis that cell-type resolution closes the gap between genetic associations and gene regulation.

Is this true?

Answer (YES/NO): NO